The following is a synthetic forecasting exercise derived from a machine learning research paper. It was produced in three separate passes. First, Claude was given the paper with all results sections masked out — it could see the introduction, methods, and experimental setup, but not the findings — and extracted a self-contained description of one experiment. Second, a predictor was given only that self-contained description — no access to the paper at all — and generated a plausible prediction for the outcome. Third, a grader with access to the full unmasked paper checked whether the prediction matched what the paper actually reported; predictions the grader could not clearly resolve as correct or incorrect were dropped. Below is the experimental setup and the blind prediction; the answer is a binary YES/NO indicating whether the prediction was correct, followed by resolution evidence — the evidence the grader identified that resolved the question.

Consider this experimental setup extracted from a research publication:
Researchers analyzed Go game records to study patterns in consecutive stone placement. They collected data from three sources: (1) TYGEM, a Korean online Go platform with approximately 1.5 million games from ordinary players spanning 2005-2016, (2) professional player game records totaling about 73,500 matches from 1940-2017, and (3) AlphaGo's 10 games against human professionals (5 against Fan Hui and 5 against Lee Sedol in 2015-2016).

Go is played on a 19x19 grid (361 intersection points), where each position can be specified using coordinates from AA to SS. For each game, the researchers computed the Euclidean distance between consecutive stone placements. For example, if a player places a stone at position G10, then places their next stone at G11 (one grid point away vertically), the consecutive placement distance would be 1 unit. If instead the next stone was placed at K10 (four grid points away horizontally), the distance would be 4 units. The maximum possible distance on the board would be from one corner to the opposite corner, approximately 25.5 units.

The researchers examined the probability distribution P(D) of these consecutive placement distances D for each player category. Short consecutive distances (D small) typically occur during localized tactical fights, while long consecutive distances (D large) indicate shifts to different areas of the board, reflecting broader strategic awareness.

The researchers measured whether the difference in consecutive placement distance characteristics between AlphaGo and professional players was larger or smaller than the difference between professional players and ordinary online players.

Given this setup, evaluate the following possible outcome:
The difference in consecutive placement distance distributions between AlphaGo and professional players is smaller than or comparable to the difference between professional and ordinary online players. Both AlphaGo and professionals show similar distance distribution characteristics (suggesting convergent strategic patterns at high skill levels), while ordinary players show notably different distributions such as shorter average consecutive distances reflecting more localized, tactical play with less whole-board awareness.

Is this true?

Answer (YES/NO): NO